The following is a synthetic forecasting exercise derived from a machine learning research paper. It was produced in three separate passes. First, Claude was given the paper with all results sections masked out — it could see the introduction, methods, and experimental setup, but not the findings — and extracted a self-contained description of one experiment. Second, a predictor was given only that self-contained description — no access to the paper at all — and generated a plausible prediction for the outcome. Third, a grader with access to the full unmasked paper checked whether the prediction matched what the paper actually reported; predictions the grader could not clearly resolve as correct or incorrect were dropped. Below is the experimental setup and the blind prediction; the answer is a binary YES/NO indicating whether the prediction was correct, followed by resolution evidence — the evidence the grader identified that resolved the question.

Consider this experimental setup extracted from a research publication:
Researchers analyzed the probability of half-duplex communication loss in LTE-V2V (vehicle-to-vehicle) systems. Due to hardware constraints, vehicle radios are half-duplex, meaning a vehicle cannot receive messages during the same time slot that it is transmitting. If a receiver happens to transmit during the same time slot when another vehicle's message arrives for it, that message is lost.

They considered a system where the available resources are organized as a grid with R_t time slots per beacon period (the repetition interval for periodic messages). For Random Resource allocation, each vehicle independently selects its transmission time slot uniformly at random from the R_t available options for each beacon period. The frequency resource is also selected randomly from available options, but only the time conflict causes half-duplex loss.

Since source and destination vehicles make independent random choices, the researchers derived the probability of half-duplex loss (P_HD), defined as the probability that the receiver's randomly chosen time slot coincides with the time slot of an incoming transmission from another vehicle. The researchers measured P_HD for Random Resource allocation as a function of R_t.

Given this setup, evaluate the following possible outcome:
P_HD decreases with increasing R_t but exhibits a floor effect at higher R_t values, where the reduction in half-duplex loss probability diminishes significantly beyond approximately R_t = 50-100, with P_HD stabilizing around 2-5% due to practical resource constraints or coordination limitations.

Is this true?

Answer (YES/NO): NO